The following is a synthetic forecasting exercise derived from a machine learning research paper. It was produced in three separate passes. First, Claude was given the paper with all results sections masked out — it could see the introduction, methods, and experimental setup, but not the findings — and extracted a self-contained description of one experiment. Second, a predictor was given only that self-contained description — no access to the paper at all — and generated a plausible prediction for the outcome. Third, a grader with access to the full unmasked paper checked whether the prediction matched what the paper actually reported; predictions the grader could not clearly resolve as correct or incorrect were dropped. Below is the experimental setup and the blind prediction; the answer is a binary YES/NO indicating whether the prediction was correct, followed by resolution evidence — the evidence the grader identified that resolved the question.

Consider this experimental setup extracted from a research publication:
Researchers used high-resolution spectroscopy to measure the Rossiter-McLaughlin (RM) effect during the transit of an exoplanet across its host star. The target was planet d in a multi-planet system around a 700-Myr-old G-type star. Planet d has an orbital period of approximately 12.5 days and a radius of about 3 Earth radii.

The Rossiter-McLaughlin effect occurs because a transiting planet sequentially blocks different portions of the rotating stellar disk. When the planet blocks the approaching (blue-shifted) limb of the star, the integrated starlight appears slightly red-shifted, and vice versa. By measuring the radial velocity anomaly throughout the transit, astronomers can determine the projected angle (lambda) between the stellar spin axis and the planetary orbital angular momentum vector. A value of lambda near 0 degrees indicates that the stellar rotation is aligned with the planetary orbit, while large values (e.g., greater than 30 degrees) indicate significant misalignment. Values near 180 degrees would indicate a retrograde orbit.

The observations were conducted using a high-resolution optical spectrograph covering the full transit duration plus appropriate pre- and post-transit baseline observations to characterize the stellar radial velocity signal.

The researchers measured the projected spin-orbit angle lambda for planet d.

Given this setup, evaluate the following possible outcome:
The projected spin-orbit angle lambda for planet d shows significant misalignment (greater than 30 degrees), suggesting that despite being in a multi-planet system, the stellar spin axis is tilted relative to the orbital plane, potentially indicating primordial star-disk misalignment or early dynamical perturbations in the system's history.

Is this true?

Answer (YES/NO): NO